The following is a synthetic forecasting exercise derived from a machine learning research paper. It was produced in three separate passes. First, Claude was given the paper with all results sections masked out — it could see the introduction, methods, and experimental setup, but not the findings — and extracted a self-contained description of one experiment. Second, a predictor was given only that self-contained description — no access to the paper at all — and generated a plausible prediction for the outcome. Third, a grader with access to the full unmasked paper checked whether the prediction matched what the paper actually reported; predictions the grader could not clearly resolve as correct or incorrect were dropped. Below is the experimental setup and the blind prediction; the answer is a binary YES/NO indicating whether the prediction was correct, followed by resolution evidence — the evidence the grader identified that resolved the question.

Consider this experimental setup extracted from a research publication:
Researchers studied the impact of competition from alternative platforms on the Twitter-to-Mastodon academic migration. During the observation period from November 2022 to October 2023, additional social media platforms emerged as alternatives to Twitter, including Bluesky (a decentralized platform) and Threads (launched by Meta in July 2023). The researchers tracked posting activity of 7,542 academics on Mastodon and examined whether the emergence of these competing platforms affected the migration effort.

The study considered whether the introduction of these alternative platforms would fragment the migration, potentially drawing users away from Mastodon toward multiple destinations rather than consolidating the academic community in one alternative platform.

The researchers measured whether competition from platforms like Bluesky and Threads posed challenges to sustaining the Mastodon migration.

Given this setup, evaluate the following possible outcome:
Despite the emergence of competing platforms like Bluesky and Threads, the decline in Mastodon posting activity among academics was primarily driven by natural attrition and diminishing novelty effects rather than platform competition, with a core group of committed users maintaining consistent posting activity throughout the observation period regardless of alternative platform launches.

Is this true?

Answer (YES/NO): NO